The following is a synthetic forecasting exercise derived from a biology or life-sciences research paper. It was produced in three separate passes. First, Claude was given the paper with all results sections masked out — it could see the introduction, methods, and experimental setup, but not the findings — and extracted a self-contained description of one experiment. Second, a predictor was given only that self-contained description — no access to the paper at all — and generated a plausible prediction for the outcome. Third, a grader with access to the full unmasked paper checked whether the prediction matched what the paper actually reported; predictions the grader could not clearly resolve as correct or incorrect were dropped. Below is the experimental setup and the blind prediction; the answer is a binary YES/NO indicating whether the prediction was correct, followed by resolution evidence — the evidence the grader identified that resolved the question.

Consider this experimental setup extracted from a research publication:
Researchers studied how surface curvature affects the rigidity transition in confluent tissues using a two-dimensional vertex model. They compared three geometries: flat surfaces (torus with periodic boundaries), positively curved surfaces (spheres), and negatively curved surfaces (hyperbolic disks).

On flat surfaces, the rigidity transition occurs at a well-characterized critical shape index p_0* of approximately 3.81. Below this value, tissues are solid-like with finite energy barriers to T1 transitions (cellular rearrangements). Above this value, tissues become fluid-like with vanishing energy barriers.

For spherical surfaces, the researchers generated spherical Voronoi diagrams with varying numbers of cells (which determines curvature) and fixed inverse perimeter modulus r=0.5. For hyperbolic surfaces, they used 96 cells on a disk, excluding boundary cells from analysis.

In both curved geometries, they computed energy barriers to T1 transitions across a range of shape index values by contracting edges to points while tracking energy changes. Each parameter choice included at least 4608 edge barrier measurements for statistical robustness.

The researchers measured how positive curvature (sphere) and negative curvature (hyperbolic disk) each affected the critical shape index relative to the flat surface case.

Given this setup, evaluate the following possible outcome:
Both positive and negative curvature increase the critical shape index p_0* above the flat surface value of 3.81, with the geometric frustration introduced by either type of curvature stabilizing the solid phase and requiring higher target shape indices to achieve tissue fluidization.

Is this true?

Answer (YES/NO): NO